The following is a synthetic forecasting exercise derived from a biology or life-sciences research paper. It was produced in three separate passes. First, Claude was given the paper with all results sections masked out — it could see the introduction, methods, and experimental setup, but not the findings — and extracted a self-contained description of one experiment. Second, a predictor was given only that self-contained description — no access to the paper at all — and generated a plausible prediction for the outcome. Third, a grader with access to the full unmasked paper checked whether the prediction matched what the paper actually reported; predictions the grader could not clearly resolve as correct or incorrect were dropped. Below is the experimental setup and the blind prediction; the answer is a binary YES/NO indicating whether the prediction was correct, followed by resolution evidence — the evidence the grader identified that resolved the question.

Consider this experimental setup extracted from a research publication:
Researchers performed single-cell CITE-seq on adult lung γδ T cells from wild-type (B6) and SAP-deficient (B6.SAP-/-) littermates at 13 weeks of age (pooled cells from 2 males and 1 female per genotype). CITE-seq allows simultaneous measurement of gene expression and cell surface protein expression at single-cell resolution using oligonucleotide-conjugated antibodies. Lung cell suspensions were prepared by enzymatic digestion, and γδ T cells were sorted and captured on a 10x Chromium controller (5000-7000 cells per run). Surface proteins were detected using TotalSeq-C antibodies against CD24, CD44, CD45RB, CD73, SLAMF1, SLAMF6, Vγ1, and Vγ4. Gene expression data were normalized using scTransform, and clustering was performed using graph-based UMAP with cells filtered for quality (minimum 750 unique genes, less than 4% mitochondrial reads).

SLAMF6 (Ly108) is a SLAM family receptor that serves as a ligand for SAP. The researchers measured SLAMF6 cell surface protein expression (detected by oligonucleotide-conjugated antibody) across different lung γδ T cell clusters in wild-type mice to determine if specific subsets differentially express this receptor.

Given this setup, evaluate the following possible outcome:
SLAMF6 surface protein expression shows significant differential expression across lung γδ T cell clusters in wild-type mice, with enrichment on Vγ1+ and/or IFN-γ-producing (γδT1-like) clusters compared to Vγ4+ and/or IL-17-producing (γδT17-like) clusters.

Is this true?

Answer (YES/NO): YES